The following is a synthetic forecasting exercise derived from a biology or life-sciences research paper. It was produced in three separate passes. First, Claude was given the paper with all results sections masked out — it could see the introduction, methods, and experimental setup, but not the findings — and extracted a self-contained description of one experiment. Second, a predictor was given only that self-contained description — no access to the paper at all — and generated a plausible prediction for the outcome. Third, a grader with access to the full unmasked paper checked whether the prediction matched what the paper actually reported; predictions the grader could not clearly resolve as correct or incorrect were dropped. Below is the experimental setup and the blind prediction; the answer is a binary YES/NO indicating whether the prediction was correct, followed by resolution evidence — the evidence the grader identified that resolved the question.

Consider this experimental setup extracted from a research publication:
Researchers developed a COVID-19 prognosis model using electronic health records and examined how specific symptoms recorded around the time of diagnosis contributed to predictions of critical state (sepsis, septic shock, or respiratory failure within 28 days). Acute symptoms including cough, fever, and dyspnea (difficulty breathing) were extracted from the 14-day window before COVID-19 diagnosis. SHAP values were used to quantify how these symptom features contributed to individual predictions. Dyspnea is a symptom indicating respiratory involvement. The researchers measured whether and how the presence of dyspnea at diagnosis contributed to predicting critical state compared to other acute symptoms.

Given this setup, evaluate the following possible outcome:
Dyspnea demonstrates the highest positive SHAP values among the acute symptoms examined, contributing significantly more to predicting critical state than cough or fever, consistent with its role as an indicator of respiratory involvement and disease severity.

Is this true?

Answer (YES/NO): YES